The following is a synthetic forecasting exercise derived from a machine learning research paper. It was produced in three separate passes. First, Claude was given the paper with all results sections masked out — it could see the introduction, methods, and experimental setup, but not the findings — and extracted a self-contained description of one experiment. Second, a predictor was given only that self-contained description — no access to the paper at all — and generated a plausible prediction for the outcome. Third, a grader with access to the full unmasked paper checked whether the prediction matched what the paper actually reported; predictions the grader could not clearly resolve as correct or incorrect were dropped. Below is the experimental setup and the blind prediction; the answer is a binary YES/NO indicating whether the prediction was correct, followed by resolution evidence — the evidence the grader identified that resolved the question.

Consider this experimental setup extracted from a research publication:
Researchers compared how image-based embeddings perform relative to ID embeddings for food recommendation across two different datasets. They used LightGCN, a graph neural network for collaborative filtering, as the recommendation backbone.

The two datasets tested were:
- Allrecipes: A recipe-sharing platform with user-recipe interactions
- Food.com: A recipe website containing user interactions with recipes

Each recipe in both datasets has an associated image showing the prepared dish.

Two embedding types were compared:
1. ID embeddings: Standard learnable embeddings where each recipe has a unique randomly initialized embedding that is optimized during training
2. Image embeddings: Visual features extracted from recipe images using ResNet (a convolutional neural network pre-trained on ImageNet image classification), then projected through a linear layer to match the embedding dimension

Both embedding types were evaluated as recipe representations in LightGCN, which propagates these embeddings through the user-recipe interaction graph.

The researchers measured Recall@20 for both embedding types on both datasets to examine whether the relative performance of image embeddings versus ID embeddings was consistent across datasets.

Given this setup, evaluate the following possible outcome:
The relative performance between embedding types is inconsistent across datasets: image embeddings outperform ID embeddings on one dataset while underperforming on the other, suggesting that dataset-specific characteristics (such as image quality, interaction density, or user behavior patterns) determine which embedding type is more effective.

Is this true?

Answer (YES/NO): YES